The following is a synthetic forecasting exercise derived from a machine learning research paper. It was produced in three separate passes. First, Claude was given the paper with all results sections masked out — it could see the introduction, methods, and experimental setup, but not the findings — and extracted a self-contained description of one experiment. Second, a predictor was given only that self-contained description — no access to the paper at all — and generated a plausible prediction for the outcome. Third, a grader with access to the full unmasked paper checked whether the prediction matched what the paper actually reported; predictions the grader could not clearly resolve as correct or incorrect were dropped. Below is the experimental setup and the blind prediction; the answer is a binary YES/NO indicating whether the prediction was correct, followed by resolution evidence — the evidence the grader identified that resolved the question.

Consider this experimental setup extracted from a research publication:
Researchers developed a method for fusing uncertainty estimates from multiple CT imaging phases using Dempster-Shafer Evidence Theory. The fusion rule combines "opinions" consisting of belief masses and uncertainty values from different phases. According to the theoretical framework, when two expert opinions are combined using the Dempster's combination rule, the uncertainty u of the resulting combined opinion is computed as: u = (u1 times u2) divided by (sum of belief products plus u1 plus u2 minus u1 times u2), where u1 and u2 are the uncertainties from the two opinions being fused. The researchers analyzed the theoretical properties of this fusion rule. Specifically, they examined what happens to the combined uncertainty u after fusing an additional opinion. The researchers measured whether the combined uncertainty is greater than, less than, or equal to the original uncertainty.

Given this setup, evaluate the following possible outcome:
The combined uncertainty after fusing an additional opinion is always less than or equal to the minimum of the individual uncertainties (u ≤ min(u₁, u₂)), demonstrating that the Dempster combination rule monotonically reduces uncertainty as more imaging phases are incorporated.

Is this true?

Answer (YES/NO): NO